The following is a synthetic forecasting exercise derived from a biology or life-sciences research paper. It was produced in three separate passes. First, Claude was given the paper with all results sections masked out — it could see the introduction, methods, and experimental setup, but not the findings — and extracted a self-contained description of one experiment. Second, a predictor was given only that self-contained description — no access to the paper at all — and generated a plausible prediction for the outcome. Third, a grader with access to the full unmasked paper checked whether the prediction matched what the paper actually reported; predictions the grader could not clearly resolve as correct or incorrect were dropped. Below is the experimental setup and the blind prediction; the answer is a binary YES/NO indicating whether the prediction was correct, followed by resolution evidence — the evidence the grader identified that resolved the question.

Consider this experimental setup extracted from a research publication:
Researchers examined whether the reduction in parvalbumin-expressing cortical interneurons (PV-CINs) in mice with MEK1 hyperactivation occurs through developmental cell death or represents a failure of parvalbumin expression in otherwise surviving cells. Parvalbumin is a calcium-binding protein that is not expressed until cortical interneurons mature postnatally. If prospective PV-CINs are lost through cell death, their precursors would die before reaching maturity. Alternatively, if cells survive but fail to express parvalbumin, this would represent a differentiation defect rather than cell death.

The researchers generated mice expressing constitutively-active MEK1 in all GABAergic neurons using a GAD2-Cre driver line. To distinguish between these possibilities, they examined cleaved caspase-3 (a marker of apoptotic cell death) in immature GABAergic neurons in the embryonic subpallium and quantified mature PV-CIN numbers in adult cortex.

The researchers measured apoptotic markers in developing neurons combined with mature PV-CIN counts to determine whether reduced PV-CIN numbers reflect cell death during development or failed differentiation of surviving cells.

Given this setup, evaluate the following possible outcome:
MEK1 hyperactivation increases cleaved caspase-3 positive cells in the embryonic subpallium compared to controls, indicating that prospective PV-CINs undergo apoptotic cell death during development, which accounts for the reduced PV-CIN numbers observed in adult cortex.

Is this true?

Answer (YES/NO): YES